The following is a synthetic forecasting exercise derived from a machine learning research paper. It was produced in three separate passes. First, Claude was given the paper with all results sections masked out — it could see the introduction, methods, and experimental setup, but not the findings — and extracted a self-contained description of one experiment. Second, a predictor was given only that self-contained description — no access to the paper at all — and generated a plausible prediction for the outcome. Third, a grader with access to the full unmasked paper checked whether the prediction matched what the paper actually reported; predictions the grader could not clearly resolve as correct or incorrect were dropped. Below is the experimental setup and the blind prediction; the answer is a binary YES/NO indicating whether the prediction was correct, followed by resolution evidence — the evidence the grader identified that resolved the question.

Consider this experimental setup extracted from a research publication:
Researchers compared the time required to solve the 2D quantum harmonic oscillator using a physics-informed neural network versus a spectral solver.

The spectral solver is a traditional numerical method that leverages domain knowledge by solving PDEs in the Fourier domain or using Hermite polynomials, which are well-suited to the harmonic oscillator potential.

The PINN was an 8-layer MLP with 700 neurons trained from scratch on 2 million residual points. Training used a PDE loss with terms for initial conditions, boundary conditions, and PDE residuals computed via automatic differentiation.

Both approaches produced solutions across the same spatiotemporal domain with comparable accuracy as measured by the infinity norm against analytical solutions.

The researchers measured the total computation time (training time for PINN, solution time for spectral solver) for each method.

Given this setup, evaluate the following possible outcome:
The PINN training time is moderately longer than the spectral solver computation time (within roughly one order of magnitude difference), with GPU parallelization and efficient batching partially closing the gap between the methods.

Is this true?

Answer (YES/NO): NO